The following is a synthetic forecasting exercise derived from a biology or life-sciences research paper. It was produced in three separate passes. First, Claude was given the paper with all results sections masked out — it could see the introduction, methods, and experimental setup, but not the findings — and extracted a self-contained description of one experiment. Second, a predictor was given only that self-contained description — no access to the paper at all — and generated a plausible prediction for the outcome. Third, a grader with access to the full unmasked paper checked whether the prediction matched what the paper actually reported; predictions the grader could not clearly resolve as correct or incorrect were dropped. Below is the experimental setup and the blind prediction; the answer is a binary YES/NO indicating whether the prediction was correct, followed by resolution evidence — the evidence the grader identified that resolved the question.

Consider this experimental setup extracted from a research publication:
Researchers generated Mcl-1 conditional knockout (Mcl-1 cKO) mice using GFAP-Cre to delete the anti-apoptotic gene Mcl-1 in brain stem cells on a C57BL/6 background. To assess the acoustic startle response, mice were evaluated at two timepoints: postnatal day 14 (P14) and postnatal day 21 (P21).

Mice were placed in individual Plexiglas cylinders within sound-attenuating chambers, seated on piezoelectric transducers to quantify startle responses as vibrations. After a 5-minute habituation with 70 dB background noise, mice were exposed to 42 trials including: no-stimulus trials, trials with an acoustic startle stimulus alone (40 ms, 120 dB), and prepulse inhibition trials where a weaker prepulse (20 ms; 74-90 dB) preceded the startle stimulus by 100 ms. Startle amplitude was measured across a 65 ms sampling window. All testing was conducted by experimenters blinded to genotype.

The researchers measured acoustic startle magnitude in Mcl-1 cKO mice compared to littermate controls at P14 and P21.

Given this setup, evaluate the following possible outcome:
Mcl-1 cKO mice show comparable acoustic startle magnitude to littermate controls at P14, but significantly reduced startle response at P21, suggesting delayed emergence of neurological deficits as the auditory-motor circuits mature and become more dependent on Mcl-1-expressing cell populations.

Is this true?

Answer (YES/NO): NO